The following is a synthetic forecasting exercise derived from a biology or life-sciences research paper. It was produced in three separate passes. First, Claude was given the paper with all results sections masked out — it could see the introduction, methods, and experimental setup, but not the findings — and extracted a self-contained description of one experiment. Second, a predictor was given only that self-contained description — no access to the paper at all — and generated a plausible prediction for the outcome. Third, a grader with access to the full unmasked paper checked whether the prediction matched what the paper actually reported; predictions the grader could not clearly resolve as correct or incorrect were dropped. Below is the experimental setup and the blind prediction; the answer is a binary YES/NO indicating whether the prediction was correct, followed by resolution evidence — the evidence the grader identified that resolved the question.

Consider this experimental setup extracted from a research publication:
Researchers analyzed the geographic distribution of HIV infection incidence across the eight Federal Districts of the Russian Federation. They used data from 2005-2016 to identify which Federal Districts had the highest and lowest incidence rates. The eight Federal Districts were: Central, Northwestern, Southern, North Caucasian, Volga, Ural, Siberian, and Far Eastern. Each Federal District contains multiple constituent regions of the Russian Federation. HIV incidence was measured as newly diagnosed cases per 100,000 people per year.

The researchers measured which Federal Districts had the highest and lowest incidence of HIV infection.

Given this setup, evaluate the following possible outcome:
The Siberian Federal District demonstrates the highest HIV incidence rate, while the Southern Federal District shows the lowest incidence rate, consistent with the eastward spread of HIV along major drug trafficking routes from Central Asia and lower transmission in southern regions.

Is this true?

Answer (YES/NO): NO